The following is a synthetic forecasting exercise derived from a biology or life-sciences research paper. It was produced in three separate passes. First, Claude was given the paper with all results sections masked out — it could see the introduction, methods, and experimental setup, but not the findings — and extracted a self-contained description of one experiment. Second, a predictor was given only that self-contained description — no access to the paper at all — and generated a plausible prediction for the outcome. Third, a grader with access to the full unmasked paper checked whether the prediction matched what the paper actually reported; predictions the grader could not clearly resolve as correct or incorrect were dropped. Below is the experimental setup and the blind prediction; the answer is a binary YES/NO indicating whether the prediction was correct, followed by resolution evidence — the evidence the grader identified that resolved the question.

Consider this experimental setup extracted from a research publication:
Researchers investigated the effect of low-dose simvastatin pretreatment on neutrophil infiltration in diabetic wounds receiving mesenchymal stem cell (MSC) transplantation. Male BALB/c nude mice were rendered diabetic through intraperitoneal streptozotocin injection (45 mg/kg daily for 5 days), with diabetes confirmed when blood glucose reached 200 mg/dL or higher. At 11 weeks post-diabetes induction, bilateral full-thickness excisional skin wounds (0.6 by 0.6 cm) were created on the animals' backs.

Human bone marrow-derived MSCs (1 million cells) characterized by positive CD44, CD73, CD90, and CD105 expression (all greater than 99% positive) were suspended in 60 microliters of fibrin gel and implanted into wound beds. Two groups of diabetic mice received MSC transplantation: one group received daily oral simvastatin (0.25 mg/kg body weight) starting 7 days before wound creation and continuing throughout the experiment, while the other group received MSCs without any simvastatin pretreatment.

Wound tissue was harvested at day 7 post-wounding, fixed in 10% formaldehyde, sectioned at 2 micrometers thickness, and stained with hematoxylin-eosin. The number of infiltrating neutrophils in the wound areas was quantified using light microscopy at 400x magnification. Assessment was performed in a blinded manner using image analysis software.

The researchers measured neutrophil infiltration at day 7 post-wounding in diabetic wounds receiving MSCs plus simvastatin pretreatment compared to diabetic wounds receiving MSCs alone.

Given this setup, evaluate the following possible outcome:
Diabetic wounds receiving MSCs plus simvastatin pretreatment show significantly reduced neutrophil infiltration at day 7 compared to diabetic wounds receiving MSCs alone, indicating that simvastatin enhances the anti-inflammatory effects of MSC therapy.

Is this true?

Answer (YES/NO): NO